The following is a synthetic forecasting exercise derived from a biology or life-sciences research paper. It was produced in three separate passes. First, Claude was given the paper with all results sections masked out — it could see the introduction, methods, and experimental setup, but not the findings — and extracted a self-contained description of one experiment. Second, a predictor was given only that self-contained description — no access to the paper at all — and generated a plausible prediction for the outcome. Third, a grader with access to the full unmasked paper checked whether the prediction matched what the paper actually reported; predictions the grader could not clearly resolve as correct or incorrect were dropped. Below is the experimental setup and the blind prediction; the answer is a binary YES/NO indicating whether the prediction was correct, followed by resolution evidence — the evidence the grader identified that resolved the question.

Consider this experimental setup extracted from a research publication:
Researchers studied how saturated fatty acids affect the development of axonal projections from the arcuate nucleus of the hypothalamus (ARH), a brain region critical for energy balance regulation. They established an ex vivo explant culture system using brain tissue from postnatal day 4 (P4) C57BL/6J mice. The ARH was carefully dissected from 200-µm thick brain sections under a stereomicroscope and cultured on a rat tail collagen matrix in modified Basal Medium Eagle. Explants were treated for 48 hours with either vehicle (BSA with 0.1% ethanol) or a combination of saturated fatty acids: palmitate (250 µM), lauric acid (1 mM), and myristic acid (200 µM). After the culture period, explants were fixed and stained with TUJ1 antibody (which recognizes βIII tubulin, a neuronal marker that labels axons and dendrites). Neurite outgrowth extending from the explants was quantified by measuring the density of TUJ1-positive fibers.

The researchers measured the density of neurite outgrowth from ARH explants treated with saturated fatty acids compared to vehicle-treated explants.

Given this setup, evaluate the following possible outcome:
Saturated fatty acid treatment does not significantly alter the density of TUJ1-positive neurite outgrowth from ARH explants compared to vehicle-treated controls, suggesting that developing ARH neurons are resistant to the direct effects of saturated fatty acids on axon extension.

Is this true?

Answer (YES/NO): NO